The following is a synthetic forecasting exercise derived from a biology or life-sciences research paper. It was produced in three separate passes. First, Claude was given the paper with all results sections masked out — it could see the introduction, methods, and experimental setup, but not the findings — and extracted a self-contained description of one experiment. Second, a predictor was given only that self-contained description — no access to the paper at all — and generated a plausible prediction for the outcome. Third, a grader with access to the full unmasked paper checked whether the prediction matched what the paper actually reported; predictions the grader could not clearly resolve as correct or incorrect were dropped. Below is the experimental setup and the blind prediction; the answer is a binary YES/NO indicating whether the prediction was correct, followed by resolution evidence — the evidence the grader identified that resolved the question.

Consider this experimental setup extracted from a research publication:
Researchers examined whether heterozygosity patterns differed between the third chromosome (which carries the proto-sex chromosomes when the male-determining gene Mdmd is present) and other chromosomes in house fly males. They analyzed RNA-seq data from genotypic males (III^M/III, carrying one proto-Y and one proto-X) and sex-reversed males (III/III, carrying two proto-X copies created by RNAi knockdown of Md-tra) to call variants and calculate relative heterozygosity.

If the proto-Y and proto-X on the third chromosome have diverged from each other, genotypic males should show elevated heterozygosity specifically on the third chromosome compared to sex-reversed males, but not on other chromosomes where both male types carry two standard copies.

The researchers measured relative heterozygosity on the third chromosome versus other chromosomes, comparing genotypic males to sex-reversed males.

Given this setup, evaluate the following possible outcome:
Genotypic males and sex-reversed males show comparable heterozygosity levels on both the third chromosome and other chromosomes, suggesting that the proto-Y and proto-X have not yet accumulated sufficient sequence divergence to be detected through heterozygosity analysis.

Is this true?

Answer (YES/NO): NO